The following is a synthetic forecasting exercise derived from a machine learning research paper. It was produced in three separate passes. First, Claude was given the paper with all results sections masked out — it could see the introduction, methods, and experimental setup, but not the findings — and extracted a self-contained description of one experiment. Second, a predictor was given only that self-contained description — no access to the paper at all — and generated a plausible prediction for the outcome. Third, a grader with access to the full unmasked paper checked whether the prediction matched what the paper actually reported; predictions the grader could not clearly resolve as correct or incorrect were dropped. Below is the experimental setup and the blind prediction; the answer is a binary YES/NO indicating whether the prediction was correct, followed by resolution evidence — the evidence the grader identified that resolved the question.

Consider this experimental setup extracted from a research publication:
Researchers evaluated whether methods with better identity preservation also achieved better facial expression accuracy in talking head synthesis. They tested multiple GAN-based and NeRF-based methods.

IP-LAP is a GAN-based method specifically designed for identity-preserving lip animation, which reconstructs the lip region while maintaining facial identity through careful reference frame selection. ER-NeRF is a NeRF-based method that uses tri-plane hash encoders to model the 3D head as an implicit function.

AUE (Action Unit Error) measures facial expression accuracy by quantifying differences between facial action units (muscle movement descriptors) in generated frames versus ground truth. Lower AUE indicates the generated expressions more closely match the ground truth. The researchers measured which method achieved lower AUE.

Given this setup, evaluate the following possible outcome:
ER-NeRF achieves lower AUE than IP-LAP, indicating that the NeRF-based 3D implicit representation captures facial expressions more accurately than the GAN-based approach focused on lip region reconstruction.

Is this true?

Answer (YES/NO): NO